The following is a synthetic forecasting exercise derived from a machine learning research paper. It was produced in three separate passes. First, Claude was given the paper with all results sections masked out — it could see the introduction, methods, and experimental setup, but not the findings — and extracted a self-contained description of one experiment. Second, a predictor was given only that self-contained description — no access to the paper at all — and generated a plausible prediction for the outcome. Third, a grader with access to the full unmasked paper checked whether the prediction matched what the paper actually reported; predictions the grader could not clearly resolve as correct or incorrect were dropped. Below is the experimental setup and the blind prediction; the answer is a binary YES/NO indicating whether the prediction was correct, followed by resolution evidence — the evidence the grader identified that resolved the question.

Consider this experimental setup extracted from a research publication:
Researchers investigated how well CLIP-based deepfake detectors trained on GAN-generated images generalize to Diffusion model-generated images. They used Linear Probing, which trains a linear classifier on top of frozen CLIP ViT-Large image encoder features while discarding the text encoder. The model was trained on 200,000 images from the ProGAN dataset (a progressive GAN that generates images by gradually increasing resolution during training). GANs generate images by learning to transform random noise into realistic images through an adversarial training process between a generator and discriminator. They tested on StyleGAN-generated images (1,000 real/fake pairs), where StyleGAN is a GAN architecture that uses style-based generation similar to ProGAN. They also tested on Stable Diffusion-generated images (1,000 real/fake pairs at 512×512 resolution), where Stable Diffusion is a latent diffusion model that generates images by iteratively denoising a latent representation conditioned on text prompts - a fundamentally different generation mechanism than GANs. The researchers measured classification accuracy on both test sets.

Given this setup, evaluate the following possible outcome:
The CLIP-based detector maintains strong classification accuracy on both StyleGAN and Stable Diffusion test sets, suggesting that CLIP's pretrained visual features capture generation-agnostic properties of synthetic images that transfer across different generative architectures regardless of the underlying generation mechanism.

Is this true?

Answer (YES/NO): YES